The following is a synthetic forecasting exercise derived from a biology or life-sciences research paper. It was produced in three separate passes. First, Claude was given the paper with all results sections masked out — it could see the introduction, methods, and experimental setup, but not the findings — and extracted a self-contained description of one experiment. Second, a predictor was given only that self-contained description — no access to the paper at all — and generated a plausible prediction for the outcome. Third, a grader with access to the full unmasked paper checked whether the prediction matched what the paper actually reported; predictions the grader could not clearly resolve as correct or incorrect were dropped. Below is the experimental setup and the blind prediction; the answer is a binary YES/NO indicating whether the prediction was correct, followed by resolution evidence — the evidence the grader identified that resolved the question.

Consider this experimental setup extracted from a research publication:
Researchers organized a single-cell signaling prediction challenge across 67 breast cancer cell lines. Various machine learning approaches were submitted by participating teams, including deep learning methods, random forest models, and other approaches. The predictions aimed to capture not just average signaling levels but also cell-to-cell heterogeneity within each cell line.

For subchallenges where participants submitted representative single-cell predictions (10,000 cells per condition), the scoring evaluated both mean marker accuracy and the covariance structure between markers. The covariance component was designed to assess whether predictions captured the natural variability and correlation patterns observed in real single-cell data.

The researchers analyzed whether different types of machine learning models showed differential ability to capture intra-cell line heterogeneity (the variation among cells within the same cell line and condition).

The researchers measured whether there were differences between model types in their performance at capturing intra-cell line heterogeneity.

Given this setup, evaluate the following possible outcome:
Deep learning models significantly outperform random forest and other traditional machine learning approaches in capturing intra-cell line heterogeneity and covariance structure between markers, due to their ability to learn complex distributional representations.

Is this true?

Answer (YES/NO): NO